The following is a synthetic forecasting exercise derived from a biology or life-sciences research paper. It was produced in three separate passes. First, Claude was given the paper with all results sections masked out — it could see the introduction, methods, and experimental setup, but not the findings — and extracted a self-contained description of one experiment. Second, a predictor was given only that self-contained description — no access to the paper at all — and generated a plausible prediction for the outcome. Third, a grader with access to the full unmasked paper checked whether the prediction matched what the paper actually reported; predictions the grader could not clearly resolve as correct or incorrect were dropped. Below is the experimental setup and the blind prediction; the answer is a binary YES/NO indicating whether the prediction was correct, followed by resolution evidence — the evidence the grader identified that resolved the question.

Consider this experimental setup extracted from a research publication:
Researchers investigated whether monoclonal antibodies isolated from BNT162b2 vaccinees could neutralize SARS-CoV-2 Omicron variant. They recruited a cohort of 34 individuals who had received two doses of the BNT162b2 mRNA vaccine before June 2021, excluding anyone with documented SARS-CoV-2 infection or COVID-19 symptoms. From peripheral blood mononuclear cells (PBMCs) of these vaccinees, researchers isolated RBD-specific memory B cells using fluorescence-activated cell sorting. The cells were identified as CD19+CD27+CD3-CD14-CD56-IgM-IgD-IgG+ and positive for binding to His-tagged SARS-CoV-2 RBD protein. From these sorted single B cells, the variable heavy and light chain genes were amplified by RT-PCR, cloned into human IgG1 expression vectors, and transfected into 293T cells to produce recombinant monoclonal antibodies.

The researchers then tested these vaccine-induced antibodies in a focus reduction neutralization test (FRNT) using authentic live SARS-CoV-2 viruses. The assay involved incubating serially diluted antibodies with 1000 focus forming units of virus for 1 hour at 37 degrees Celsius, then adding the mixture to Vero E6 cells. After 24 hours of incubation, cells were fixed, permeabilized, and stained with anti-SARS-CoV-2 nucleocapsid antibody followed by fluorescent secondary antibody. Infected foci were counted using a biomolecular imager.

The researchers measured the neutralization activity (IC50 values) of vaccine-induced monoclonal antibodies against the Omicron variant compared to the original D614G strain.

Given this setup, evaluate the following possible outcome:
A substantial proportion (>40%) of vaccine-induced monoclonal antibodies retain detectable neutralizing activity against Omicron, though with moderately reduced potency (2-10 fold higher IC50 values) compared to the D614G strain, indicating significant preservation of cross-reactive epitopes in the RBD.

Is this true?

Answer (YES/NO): NO